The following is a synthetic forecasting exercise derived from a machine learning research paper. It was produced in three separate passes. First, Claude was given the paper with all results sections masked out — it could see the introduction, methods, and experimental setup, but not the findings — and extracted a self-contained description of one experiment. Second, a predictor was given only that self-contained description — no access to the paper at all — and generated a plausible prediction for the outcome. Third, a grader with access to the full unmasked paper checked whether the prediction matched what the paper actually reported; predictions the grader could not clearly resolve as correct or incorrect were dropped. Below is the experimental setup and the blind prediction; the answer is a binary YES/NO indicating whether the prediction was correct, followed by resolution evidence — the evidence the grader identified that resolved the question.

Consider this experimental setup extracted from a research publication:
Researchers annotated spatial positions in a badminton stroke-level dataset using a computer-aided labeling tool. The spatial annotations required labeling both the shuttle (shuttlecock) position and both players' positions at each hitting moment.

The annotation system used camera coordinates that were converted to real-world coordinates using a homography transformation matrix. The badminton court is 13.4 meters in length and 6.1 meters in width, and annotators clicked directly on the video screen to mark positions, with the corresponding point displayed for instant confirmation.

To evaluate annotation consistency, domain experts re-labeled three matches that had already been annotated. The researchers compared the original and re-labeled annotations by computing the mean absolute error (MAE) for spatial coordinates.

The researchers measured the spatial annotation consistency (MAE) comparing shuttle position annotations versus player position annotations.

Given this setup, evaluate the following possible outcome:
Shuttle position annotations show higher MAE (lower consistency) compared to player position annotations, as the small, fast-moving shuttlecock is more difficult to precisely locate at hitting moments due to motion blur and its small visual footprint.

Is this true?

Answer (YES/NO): NO